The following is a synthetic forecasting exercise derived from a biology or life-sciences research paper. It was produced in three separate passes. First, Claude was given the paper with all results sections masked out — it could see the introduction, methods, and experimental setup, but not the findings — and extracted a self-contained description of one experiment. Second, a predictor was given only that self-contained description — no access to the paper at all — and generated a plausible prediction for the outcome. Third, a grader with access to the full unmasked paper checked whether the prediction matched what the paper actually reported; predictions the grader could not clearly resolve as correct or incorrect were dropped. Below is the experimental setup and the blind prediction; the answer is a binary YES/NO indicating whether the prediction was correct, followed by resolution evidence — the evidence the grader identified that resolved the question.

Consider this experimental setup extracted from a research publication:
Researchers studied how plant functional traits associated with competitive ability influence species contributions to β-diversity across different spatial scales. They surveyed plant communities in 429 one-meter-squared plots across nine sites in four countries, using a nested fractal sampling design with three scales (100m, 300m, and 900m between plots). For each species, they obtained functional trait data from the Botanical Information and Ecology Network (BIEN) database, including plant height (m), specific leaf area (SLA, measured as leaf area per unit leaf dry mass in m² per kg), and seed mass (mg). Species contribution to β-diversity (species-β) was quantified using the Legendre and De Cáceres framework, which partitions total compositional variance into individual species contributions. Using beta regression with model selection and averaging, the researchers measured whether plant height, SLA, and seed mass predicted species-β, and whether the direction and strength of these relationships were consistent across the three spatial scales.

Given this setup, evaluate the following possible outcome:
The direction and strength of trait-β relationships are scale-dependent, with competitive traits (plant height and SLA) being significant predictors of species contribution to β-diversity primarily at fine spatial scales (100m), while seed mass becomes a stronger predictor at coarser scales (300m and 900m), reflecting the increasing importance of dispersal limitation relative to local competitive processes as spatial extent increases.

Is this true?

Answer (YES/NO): NO